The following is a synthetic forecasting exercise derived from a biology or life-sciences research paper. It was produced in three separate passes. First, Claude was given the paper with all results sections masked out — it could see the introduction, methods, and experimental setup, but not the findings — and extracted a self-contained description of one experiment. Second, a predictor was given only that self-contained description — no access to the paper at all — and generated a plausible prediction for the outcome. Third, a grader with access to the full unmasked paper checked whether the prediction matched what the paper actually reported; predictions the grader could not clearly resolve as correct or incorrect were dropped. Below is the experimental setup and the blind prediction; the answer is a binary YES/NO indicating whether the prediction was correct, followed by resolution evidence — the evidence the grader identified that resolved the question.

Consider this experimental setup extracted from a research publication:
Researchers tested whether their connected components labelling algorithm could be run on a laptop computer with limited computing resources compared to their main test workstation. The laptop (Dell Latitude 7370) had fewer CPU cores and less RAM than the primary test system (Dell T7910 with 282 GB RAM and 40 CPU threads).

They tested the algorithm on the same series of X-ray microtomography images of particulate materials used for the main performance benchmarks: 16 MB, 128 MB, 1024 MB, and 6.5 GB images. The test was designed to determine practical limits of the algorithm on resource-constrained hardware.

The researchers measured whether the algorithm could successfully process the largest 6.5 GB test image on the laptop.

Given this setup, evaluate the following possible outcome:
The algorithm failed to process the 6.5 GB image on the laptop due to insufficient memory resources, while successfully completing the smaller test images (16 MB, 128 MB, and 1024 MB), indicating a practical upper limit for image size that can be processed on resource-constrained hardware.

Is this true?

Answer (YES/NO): YES